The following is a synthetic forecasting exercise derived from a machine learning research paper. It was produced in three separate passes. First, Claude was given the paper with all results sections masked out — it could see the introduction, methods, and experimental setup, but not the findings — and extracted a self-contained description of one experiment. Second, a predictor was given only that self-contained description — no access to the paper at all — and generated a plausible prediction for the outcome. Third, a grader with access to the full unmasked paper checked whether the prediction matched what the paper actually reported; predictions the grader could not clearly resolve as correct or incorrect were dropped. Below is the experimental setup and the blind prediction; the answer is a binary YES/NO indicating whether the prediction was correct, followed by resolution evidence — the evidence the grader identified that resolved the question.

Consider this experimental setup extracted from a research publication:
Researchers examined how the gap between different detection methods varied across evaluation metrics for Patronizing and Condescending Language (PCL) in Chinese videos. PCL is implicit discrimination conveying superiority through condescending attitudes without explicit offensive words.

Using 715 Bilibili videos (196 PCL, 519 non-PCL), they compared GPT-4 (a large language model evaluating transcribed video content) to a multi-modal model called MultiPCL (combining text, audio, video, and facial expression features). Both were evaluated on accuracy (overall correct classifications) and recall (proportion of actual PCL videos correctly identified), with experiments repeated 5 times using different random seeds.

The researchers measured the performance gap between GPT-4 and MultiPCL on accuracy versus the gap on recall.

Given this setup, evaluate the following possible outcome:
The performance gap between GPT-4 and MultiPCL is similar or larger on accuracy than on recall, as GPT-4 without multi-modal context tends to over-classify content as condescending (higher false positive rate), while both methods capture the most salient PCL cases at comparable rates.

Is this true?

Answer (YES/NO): NO